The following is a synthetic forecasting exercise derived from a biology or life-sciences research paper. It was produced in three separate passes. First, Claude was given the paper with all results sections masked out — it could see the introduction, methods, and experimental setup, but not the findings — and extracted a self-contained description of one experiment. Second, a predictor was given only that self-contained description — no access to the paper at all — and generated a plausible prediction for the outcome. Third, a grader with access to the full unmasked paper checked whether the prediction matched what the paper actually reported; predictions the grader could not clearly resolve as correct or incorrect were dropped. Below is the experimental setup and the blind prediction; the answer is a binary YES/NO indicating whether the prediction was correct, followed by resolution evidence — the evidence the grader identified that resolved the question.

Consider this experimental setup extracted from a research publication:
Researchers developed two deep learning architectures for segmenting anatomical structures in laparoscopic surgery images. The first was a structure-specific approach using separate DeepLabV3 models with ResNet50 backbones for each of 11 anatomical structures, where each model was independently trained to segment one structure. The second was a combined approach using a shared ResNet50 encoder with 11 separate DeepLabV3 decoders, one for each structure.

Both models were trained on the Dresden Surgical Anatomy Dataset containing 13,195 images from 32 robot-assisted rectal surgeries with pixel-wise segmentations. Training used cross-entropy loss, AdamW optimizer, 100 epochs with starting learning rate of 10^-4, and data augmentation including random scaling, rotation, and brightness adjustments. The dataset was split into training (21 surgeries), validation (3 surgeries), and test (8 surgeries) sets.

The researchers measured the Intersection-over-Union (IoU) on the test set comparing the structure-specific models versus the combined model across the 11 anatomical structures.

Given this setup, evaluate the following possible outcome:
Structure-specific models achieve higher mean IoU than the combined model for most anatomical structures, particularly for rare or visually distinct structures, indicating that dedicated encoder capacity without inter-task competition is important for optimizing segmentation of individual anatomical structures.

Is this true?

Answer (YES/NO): YES